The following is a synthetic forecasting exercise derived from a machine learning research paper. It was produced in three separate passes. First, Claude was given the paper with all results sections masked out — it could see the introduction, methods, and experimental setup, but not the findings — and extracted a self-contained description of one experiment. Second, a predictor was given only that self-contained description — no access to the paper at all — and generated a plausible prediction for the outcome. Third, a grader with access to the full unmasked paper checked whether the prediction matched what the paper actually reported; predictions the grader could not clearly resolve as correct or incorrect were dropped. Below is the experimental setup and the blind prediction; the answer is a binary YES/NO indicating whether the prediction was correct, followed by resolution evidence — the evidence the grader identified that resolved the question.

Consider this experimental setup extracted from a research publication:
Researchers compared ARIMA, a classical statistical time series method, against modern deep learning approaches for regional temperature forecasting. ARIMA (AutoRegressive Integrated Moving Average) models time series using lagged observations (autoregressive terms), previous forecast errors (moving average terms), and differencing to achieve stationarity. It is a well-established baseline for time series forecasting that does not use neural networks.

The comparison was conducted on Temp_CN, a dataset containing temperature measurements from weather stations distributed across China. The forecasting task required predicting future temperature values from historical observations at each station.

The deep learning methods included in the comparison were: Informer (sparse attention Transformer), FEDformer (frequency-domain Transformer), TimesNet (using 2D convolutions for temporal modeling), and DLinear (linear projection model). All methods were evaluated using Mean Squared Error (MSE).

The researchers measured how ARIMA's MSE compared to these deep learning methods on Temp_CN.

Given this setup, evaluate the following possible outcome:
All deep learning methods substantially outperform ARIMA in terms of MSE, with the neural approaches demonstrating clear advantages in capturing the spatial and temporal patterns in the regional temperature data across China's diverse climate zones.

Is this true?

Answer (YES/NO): NO